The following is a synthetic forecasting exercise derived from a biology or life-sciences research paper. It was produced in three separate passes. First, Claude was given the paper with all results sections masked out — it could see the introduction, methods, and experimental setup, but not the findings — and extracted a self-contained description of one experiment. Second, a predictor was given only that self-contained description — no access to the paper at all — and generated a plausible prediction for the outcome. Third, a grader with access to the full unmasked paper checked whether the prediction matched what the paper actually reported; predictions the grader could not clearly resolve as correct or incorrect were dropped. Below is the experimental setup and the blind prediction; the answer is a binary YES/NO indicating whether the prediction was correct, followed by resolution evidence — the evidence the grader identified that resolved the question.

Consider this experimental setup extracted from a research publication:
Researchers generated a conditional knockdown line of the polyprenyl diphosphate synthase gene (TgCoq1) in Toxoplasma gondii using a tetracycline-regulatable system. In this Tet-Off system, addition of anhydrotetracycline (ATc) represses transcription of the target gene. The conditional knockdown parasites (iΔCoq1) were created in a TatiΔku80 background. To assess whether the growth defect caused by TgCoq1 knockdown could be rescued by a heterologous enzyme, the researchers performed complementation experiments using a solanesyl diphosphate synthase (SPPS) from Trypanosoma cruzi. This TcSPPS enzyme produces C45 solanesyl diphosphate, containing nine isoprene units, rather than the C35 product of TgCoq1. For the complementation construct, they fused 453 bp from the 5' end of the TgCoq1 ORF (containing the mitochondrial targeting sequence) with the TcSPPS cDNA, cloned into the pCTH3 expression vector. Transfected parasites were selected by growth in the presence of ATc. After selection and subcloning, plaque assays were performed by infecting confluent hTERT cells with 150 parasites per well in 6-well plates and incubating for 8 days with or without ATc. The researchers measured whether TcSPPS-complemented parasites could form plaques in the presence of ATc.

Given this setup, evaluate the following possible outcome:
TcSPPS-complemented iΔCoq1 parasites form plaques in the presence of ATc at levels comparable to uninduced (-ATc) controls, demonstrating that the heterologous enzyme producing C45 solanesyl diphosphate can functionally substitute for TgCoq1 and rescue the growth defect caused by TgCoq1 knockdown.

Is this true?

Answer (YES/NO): YES